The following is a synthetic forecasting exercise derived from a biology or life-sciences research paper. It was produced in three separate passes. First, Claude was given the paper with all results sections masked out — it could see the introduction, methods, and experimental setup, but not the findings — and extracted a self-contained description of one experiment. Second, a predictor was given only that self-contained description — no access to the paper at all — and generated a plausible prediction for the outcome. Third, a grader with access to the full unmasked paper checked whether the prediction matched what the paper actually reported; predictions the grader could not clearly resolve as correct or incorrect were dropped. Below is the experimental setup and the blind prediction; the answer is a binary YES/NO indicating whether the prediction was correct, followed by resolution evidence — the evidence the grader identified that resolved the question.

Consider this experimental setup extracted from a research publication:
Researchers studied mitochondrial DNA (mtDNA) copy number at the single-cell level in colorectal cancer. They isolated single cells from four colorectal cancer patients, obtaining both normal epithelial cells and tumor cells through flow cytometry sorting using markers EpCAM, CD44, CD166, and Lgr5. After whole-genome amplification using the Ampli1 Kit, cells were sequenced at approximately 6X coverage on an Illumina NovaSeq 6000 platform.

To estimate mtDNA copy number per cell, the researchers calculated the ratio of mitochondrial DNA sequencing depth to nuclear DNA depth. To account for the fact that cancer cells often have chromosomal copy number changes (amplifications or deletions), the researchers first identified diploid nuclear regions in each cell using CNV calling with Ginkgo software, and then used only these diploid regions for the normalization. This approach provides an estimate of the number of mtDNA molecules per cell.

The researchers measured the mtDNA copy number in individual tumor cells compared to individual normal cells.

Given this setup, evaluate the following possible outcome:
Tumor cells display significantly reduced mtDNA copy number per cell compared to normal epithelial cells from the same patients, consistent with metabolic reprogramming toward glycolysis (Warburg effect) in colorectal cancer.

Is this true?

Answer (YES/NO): NO